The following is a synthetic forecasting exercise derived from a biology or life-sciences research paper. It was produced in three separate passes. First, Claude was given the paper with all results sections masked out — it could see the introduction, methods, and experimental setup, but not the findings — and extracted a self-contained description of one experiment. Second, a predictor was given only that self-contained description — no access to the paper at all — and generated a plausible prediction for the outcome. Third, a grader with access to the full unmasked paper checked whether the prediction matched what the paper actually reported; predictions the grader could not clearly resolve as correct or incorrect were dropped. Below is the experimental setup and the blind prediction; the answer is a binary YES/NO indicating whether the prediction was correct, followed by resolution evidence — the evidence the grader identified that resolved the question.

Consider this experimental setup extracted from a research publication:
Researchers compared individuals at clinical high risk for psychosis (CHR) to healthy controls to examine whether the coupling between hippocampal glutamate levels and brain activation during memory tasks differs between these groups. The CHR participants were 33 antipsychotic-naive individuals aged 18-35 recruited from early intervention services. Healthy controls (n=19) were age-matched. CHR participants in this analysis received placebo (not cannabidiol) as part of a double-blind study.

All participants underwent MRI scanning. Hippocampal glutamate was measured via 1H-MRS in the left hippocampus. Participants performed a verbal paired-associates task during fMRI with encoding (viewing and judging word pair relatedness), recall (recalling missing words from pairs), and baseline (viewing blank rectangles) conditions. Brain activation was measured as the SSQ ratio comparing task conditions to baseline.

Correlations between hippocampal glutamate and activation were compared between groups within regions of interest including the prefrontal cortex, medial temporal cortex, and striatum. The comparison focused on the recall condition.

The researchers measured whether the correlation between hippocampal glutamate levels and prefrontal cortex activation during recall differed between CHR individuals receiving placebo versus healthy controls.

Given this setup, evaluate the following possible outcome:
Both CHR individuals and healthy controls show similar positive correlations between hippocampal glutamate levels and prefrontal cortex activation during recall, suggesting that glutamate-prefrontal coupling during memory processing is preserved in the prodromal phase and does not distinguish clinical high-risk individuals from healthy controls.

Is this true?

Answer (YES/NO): NO